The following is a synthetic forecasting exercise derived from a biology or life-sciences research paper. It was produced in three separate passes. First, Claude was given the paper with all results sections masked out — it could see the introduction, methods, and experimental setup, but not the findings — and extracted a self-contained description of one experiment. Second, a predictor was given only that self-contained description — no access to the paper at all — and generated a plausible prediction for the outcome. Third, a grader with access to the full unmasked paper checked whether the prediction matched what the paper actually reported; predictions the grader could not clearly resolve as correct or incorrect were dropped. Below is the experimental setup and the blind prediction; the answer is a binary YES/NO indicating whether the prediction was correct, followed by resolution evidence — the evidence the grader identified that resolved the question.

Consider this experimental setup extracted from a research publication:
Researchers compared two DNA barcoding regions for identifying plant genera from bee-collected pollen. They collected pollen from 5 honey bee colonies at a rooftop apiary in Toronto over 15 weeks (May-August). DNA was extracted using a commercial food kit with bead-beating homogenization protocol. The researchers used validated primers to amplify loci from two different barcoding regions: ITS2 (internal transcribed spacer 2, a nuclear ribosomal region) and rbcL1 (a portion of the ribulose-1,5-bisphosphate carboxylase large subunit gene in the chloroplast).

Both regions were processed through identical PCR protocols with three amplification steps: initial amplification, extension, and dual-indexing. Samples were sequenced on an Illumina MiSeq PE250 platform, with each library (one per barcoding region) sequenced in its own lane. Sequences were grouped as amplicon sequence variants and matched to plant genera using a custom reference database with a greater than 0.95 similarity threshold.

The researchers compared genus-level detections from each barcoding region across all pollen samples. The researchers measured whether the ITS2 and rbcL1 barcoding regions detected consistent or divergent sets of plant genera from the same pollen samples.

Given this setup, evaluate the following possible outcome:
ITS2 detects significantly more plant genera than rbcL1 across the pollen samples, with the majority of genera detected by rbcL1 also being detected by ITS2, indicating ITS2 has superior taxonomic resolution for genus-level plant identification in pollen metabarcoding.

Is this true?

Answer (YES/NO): NO